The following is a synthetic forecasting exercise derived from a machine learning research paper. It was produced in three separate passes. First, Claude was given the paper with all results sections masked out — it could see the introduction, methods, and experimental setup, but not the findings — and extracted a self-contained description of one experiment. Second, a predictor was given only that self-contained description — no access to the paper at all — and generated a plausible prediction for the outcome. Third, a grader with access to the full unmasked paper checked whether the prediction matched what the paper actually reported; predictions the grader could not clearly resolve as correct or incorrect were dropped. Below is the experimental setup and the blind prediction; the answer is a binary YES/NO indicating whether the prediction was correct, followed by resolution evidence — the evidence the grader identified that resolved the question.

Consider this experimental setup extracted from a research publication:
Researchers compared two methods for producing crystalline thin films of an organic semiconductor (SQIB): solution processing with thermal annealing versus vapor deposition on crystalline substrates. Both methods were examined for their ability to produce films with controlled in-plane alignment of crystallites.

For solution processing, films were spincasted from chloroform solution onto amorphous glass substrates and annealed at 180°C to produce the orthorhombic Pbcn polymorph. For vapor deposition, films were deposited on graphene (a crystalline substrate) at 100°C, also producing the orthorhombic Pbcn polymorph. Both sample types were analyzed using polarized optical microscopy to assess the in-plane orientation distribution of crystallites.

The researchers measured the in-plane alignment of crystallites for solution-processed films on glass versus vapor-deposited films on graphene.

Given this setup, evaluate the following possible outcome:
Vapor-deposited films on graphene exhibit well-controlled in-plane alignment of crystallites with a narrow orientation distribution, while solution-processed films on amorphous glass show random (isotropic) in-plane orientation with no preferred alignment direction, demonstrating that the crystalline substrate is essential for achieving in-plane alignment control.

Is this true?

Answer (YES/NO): NO